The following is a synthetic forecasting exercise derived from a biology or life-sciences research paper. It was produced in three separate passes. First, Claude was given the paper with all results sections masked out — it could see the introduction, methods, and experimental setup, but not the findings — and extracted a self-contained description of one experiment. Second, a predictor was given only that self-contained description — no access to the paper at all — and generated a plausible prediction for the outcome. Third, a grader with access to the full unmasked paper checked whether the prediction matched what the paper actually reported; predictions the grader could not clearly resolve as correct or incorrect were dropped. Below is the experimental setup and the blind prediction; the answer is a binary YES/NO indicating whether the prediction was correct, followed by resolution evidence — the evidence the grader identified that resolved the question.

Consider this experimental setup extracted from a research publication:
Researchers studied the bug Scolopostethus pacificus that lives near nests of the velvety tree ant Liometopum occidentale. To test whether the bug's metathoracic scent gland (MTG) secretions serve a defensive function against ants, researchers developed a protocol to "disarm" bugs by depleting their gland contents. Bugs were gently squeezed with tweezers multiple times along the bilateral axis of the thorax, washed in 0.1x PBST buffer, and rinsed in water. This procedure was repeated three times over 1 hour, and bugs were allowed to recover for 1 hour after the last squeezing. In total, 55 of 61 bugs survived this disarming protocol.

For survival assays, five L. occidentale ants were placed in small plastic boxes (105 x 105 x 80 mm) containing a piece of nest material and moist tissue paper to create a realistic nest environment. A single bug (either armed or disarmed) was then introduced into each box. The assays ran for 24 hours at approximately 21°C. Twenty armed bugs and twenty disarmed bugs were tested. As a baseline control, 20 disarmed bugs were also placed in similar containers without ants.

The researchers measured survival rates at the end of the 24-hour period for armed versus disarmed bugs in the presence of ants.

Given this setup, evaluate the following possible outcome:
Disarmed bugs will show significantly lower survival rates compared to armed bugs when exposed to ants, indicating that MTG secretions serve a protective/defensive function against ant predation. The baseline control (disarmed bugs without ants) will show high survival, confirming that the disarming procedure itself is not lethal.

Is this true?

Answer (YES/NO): YES